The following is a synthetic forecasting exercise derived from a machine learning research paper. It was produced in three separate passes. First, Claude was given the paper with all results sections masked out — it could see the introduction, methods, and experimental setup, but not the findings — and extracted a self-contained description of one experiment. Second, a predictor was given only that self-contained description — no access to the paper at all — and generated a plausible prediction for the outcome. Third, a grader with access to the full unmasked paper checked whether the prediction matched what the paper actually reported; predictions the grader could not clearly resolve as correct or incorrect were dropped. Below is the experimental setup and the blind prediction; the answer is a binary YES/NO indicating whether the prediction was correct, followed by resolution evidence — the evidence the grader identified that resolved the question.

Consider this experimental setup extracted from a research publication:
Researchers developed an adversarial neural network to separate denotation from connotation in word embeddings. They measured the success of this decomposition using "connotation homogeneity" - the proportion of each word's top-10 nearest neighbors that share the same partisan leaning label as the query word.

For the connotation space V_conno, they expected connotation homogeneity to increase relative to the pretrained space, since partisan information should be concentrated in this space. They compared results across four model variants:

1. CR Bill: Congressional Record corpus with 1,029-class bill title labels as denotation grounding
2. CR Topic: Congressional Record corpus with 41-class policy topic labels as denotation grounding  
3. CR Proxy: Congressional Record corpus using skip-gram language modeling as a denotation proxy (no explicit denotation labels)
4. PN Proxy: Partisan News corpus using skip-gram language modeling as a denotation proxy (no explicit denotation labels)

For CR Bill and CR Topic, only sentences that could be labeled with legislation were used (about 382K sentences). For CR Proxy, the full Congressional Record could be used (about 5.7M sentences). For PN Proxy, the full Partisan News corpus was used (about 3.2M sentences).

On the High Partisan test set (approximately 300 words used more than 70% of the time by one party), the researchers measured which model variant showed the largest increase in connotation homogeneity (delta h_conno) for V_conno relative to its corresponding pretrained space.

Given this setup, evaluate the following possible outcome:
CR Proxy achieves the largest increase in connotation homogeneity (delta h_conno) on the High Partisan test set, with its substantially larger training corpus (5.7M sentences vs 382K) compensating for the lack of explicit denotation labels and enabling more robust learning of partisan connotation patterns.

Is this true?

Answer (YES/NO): YES